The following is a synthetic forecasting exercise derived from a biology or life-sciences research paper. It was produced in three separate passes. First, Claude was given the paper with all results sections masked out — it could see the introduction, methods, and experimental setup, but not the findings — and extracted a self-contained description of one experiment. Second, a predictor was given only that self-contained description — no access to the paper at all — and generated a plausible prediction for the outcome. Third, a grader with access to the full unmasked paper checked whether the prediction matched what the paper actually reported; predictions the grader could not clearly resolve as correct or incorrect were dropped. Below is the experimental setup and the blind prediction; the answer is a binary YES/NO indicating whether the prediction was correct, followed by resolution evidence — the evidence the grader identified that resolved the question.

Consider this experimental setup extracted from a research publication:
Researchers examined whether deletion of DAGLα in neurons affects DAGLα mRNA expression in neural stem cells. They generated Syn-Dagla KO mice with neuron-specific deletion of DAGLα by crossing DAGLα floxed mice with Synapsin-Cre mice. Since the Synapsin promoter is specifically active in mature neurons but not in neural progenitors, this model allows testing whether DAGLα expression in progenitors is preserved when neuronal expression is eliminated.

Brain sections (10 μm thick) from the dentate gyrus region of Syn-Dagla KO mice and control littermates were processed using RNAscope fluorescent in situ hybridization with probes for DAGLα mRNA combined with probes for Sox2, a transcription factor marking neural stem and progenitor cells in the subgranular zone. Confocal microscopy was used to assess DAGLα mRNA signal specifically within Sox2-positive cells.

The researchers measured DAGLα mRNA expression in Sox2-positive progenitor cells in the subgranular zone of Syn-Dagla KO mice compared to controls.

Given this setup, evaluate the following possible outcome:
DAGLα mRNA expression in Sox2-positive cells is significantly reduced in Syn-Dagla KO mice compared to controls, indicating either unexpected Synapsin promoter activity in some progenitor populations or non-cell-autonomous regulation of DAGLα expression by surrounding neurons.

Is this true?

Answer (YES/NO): NO